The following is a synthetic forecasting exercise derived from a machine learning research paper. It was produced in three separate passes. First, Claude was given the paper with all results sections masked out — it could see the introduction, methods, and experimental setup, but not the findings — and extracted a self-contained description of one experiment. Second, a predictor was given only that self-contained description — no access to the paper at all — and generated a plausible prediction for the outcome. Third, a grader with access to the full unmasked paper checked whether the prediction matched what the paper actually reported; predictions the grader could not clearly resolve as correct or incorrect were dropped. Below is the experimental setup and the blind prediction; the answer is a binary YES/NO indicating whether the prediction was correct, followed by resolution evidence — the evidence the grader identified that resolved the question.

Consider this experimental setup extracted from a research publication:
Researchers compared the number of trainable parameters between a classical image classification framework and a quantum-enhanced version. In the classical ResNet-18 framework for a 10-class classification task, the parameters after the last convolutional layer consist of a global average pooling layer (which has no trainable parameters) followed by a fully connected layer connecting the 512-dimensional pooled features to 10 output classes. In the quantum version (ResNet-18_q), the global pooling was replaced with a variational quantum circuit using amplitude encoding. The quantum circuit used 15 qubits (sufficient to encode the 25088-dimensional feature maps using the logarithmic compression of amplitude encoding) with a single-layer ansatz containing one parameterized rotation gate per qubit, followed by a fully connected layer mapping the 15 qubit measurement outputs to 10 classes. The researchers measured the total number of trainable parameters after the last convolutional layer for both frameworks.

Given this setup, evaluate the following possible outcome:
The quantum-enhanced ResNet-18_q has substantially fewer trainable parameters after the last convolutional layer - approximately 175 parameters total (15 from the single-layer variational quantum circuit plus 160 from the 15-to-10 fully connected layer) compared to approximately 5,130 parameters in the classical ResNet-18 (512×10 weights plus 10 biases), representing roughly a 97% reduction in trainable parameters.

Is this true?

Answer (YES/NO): YES